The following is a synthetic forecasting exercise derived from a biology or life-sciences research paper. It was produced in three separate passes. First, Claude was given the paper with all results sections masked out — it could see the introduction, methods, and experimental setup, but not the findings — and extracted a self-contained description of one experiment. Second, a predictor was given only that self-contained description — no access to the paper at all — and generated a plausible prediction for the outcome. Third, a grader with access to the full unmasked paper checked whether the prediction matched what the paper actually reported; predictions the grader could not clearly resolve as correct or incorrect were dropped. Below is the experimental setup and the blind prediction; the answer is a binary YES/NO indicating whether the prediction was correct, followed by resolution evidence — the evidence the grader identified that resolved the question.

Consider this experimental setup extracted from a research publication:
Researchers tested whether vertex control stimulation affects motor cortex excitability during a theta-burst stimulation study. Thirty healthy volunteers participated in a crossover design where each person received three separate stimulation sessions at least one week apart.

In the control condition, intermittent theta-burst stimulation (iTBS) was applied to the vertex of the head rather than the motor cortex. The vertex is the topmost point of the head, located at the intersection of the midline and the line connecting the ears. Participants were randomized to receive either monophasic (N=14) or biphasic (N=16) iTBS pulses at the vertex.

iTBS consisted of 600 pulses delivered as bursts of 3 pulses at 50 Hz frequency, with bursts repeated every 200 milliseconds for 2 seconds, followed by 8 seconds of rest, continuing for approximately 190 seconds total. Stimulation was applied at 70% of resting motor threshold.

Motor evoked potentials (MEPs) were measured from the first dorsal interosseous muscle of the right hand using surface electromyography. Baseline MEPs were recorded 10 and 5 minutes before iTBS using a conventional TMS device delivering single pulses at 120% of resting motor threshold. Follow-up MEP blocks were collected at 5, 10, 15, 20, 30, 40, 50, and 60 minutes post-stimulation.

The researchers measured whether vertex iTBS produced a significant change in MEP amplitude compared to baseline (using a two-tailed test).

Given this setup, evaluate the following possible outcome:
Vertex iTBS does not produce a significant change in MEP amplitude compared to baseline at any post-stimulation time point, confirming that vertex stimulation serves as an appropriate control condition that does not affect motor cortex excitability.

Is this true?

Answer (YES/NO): YES